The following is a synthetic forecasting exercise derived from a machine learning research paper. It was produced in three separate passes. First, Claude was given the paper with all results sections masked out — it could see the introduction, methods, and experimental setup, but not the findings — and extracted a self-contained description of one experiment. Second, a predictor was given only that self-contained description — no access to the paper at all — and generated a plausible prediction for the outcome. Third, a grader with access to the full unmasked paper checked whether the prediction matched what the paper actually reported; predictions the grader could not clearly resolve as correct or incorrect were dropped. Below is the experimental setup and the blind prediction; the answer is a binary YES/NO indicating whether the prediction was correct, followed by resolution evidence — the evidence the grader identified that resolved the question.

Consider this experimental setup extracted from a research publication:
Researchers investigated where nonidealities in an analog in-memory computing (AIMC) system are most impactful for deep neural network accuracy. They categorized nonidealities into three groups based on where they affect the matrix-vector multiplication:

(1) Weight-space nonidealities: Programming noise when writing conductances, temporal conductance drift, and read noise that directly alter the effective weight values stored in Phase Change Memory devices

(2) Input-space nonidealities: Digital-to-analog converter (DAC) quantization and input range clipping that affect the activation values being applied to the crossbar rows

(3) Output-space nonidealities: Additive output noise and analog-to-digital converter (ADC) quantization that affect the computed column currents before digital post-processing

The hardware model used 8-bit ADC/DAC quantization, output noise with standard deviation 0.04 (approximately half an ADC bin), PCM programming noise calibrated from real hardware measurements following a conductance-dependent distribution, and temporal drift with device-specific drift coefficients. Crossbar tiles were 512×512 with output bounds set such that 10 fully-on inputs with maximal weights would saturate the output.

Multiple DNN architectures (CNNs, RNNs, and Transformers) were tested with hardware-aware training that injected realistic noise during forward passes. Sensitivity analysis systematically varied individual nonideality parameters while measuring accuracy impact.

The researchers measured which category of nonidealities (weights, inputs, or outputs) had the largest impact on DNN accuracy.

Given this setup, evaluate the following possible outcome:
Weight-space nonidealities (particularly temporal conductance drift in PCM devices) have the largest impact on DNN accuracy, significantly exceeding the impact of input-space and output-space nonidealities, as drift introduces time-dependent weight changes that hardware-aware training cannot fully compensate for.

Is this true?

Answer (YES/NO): NO